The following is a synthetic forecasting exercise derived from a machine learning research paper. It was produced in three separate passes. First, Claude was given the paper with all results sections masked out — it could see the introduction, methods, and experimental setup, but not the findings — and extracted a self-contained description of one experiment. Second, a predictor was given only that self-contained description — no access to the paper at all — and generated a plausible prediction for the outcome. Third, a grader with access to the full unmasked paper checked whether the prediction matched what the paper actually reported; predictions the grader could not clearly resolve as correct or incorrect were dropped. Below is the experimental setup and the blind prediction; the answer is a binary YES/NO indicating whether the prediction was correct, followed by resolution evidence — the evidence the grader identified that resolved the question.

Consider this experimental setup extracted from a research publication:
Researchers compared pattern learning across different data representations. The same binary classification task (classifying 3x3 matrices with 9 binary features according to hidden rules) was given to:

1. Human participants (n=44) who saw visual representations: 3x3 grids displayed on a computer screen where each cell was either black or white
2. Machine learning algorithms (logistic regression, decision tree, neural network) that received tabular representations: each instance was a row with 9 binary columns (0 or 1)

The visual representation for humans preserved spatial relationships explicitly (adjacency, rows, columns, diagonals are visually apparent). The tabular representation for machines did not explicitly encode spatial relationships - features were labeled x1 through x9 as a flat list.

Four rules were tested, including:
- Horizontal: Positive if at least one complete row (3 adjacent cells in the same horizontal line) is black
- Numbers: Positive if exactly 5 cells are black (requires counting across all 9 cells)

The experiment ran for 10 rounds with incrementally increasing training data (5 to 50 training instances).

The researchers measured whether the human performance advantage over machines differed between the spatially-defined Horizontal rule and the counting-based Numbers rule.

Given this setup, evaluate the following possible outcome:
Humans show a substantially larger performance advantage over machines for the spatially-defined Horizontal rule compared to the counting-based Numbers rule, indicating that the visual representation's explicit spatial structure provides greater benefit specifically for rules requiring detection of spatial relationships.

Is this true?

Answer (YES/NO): NO